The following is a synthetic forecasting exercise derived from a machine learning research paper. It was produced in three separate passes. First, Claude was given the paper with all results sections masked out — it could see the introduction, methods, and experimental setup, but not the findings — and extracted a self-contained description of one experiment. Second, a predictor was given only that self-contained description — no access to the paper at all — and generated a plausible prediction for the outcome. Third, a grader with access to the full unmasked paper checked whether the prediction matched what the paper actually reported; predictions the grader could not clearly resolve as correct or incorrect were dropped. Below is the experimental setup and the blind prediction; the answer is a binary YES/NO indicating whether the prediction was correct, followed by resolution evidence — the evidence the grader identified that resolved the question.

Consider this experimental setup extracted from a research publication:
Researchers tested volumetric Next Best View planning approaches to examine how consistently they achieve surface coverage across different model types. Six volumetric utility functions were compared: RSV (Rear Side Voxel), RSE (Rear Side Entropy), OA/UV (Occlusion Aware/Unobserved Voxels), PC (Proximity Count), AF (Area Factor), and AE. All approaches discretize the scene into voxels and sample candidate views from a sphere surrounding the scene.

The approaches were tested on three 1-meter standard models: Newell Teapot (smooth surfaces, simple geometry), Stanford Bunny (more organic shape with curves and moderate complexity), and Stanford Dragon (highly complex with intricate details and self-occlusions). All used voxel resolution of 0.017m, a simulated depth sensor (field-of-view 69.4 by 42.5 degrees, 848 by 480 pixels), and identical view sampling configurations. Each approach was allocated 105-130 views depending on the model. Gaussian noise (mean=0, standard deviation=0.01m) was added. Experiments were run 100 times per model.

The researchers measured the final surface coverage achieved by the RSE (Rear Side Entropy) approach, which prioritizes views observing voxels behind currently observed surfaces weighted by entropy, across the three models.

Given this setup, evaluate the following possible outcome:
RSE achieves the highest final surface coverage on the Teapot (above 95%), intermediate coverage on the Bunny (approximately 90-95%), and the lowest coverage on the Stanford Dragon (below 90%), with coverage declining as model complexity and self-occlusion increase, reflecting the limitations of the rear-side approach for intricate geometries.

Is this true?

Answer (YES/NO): NO